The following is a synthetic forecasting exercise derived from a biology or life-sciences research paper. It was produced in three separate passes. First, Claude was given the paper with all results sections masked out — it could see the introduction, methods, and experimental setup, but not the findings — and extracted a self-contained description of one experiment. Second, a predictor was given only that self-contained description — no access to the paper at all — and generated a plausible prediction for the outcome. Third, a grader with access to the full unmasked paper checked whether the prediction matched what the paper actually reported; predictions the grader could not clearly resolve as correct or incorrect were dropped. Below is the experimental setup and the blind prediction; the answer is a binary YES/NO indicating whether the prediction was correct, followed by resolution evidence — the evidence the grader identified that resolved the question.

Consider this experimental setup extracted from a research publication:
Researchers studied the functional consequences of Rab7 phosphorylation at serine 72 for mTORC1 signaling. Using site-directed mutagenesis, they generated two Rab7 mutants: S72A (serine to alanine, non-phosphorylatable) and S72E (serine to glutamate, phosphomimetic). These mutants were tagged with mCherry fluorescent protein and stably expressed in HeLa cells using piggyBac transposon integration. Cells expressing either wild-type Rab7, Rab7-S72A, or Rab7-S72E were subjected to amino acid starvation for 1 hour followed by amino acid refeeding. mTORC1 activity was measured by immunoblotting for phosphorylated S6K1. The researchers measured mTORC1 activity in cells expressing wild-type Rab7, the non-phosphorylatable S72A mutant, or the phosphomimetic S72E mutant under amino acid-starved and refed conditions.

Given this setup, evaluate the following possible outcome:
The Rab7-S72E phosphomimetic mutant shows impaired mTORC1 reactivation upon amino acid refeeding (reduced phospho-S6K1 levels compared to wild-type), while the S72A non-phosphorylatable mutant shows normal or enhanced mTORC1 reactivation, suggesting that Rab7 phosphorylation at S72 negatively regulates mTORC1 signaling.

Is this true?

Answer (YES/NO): NO